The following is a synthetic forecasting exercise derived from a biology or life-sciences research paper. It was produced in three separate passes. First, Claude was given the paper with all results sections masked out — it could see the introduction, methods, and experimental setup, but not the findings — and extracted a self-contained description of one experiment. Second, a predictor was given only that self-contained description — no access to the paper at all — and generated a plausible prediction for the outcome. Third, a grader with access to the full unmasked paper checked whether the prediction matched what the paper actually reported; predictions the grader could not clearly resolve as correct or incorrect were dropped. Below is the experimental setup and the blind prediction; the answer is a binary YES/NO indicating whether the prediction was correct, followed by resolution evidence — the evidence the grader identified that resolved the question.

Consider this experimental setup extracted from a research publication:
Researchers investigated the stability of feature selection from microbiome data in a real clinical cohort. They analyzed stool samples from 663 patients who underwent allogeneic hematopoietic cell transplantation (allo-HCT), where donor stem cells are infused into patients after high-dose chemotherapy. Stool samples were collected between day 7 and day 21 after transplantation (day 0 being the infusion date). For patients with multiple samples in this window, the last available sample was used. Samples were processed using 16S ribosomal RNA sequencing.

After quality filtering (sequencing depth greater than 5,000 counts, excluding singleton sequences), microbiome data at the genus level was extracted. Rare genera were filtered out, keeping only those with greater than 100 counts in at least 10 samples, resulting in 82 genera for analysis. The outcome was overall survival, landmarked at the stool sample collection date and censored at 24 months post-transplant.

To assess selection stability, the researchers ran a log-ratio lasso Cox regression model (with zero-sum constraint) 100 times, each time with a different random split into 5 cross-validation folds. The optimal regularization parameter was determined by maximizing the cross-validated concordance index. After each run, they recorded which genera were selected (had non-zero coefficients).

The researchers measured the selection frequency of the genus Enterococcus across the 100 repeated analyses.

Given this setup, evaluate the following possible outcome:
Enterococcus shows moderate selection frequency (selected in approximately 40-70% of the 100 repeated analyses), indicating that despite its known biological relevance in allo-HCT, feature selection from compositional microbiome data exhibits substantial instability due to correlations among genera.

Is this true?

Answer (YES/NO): NO